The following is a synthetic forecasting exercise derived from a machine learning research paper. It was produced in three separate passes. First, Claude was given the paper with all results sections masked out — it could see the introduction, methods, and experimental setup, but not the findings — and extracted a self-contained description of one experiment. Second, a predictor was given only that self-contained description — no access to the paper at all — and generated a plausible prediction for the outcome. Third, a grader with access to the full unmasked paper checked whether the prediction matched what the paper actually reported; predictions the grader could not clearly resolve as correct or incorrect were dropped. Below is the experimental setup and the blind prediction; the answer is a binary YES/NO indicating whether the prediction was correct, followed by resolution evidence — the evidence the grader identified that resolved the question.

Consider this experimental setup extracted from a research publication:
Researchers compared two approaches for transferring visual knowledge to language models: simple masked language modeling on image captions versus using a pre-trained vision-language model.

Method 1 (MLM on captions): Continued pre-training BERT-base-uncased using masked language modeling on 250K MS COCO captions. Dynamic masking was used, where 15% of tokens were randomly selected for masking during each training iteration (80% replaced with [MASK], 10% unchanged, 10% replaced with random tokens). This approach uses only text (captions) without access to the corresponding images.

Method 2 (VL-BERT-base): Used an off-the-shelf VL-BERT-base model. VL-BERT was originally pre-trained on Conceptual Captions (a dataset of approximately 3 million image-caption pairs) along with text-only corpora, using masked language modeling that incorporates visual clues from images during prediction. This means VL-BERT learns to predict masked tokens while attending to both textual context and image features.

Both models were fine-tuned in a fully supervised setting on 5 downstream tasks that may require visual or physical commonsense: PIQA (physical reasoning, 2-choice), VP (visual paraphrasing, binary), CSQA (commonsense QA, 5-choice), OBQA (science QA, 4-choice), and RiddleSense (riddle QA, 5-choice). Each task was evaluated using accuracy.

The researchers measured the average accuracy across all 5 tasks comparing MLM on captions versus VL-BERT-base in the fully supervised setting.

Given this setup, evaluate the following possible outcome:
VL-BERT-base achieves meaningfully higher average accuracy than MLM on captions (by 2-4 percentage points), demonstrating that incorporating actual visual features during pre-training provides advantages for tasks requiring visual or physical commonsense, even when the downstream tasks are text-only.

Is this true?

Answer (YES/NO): NO